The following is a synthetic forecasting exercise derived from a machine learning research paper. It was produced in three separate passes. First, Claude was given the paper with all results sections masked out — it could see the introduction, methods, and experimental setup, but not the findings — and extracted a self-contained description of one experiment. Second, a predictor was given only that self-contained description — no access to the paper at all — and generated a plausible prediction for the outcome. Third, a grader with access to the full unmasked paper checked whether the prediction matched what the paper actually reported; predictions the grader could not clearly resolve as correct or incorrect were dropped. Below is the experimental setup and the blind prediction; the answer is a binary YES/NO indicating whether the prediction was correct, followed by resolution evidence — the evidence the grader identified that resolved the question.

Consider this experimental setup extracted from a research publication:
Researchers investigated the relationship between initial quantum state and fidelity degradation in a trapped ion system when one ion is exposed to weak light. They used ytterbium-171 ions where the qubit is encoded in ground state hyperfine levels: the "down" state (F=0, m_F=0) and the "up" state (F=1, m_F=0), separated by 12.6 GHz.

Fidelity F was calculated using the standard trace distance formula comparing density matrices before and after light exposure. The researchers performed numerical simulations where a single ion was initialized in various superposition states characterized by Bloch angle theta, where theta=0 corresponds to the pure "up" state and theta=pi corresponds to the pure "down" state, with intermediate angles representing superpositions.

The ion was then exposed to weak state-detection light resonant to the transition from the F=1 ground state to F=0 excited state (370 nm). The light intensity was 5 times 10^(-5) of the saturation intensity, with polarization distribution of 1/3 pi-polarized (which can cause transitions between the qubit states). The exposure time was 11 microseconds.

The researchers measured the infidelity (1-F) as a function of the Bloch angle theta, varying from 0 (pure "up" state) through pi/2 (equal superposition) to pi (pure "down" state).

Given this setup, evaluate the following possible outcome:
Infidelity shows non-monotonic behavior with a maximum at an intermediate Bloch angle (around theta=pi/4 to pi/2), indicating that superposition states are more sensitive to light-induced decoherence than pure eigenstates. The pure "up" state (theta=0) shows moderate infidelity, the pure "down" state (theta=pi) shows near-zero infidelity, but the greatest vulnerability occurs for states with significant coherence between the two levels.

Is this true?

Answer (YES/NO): NO